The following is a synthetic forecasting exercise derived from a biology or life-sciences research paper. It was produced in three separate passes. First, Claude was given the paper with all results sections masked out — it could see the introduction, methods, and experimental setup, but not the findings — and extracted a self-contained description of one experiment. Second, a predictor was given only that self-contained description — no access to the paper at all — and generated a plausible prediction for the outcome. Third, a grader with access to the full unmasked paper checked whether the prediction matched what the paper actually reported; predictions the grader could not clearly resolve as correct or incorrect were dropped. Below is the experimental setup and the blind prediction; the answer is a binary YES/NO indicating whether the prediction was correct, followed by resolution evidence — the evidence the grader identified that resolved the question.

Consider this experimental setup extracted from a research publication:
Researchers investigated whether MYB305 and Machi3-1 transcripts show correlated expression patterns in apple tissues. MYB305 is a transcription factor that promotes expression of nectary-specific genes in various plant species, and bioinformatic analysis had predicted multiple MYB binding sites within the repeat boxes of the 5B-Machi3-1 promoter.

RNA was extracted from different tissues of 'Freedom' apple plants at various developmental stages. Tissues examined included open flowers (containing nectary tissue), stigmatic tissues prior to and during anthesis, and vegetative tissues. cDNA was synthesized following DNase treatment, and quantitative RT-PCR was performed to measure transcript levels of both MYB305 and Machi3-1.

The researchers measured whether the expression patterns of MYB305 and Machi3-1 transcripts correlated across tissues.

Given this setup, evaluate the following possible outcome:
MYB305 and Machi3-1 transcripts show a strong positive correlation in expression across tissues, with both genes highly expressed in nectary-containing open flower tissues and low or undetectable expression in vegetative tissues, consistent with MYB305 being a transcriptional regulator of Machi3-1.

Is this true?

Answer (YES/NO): YES